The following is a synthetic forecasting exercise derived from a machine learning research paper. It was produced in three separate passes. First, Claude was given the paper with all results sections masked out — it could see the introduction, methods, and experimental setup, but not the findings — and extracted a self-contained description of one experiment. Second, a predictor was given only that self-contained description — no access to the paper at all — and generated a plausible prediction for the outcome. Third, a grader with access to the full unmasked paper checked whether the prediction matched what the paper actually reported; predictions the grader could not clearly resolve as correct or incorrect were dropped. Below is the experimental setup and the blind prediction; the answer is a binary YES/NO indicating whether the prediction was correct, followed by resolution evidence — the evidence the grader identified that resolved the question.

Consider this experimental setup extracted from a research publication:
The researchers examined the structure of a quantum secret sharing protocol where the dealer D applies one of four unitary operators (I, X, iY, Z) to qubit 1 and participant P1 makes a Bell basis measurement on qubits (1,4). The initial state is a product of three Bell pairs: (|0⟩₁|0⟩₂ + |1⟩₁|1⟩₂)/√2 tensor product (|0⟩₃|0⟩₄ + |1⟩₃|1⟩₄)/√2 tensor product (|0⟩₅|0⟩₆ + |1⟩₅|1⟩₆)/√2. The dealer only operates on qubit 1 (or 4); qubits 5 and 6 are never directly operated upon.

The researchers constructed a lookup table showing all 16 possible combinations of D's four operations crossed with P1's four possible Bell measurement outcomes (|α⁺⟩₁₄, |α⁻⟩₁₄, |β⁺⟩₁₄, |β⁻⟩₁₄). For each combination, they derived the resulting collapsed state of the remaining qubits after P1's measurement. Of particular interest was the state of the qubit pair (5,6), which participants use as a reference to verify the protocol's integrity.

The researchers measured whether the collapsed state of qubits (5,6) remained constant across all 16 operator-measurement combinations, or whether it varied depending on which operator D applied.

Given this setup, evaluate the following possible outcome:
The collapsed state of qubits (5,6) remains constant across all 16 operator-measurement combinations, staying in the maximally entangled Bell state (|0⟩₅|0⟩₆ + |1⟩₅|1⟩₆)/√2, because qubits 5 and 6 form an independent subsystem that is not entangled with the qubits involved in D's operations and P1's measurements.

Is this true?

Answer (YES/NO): YES